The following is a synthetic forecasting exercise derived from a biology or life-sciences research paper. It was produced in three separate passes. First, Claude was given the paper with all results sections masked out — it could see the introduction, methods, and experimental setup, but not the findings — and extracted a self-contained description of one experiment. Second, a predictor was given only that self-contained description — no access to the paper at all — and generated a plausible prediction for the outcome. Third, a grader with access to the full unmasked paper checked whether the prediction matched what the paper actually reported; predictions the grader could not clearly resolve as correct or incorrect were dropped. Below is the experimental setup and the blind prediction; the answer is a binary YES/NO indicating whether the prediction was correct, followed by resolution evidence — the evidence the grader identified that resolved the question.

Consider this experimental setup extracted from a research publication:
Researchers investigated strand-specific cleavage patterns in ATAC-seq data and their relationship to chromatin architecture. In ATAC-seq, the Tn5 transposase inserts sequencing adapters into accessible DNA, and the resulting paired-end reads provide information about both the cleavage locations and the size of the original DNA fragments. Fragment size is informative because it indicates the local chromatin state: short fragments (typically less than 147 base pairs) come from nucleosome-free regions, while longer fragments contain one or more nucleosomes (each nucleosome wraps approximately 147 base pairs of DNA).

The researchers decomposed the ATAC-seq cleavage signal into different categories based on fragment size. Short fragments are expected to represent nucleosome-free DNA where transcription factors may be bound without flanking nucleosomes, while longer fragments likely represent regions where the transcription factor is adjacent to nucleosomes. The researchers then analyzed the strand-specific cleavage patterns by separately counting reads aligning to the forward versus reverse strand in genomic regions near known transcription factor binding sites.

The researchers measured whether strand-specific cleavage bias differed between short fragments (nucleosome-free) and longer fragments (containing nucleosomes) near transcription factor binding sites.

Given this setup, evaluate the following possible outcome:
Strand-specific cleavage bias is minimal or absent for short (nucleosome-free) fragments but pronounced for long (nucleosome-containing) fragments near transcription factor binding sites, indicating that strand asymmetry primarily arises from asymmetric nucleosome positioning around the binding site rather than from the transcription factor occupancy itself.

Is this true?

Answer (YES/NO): NO